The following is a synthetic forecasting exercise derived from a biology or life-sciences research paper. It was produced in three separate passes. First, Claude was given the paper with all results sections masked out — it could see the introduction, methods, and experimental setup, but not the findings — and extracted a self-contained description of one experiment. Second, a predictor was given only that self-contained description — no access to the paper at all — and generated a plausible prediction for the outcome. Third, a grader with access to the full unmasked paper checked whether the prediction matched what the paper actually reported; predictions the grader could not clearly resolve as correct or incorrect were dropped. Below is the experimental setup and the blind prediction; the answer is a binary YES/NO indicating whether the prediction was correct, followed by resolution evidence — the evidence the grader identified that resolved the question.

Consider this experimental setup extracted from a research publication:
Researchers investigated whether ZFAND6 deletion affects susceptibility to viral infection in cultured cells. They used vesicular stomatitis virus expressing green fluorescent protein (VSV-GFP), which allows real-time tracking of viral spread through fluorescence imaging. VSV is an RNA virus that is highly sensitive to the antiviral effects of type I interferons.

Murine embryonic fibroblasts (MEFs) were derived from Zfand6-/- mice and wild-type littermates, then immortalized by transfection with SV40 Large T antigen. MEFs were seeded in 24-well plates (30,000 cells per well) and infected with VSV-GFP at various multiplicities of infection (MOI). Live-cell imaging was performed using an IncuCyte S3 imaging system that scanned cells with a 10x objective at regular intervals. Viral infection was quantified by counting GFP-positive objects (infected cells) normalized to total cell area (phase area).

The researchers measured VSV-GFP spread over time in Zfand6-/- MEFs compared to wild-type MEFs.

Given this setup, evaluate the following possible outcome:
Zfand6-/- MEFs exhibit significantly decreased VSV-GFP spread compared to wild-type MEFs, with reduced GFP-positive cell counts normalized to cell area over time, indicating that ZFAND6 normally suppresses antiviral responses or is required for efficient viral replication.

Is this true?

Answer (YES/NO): YES